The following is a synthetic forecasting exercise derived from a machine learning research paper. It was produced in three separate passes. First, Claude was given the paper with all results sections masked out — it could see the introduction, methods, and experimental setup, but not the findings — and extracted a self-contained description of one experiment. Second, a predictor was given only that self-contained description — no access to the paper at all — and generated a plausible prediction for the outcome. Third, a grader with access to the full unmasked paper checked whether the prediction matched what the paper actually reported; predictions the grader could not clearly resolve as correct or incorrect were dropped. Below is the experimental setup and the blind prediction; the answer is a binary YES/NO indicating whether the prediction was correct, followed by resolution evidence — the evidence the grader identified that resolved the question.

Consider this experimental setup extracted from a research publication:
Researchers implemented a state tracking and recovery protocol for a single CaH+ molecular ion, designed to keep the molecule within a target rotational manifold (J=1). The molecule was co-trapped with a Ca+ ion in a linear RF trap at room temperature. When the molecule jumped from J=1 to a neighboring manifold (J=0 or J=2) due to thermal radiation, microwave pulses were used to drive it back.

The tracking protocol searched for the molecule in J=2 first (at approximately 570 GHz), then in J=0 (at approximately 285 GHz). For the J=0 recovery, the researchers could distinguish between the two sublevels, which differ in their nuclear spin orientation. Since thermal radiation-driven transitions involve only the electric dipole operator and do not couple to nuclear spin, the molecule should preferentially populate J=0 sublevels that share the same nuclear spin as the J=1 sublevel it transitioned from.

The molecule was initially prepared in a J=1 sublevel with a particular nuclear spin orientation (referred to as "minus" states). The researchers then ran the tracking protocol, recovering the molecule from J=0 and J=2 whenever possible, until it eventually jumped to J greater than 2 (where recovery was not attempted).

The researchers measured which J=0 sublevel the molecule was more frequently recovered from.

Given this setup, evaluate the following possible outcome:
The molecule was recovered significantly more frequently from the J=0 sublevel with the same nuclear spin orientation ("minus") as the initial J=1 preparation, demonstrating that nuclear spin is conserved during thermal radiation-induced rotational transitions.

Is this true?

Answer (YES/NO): YES